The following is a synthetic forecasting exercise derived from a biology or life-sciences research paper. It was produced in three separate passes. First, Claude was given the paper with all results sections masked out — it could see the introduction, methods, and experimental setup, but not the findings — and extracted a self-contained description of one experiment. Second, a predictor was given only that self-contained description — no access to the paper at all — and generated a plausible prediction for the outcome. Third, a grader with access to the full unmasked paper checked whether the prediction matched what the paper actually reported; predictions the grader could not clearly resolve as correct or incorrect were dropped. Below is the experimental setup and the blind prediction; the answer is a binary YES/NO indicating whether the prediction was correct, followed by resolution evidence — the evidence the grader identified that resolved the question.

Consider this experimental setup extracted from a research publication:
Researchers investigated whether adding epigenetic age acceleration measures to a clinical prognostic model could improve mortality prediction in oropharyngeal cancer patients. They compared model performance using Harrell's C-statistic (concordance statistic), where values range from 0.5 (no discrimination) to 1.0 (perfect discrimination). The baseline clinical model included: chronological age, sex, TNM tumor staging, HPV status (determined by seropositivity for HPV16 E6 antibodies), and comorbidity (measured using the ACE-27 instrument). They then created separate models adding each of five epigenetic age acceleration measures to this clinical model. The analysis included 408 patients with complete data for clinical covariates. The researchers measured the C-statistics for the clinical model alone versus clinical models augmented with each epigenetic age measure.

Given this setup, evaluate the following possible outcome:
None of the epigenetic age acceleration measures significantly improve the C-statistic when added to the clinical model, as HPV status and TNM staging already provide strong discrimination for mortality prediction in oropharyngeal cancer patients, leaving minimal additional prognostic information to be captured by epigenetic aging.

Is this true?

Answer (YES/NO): NO